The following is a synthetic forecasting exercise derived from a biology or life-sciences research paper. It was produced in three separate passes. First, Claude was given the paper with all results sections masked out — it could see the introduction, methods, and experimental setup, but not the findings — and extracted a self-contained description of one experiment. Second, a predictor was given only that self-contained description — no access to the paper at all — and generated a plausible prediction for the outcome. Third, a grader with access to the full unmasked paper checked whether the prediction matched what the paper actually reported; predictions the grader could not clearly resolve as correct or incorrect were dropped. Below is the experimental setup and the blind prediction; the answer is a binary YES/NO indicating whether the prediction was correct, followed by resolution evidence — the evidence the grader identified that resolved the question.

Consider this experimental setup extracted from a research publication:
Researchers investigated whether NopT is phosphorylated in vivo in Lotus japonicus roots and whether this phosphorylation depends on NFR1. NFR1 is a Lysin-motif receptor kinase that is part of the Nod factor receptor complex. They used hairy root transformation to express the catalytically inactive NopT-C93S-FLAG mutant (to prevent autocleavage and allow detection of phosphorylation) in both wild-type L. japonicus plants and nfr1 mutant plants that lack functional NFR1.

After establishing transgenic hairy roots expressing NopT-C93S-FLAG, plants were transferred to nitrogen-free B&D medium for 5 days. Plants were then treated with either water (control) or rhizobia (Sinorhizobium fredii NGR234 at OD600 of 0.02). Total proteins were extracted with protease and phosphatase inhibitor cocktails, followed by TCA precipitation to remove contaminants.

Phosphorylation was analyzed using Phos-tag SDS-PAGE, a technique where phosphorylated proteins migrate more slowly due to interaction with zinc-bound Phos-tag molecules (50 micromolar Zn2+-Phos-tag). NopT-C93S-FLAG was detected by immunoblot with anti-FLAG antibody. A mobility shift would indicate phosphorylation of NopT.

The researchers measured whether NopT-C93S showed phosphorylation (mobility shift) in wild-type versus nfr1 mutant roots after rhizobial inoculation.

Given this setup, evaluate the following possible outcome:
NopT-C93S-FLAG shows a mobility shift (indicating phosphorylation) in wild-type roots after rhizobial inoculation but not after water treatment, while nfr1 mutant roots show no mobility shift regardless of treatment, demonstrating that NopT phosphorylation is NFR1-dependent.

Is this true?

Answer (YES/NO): YES